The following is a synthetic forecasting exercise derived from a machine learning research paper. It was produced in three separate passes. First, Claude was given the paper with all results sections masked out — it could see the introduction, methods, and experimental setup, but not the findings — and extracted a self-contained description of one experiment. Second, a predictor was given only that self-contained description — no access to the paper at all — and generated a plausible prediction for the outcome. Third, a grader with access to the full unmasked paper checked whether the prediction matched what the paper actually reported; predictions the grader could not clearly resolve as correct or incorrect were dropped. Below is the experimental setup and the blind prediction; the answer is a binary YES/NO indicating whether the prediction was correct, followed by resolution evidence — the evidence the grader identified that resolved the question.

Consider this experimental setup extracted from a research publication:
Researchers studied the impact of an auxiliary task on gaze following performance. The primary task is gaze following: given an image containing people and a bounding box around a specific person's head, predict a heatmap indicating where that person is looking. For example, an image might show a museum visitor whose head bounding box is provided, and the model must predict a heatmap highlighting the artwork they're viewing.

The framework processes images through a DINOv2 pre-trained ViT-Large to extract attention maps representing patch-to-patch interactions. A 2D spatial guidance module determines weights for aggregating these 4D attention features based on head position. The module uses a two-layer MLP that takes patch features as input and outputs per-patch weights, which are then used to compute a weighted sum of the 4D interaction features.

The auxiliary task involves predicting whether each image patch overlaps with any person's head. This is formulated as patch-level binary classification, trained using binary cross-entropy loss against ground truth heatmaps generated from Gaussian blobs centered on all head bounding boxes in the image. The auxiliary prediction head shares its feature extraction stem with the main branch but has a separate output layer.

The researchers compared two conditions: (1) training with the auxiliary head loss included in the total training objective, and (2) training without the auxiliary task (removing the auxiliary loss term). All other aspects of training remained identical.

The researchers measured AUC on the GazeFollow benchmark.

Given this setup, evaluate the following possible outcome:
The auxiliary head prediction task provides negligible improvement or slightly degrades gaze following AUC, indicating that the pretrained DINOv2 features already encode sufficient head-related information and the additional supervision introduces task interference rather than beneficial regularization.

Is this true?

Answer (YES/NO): NO